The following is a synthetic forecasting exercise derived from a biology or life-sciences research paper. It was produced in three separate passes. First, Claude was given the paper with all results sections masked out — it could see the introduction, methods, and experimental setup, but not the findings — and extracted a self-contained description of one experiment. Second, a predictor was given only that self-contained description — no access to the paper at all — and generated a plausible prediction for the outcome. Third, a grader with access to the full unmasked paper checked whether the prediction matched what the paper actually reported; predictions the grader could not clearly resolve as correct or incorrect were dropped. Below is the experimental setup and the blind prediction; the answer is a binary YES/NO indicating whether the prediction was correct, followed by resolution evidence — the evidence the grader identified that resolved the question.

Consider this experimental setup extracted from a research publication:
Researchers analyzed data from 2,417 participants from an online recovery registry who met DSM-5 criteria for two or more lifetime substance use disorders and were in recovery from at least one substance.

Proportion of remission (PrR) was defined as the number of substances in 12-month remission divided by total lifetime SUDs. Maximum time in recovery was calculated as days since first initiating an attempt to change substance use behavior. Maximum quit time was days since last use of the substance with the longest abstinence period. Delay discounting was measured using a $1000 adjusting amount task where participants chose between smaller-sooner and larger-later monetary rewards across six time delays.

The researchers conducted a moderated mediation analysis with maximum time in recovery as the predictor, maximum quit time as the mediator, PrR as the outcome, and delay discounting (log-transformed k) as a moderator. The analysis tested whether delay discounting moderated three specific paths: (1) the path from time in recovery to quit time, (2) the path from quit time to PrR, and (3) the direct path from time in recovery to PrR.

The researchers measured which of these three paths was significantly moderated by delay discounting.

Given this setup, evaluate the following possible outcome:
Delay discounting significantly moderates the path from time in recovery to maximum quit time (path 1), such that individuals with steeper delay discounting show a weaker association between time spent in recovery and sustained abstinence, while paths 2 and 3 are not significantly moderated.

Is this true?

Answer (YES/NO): YES